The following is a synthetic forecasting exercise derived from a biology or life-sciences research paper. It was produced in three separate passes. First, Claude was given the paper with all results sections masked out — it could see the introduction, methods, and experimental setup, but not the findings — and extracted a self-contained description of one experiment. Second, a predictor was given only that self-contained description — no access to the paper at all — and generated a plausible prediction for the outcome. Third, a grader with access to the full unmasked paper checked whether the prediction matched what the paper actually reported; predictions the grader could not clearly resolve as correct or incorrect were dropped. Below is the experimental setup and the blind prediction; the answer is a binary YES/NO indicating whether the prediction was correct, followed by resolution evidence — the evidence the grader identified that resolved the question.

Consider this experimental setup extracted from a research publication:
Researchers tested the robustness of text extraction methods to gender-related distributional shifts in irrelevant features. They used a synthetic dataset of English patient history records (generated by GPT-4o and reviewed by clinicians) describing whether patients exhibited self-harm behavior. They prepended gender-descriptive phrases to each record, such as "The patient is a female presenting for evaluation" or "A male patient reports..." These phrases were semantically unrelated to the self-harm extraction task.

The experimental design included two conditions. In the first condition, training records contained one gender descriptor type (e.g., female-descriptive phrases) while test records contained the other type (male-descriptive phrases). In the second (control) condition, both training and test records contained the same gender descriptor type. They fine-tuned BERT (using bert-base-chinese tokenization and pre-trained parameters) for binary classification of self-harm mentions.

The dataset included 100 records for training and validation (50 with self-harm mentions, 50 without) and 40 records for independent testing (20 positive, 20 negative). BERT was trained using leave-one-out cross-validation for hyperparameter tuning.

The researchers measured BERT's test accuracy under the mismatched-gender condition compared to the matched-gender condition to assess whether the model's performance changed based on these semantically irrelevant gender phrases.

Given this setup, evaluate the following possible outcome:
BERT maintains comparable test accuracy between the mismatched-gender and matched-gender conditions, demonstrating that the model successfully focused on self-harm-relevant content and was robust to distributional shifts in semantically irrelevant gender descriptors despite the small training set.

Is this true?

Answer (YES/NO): NO